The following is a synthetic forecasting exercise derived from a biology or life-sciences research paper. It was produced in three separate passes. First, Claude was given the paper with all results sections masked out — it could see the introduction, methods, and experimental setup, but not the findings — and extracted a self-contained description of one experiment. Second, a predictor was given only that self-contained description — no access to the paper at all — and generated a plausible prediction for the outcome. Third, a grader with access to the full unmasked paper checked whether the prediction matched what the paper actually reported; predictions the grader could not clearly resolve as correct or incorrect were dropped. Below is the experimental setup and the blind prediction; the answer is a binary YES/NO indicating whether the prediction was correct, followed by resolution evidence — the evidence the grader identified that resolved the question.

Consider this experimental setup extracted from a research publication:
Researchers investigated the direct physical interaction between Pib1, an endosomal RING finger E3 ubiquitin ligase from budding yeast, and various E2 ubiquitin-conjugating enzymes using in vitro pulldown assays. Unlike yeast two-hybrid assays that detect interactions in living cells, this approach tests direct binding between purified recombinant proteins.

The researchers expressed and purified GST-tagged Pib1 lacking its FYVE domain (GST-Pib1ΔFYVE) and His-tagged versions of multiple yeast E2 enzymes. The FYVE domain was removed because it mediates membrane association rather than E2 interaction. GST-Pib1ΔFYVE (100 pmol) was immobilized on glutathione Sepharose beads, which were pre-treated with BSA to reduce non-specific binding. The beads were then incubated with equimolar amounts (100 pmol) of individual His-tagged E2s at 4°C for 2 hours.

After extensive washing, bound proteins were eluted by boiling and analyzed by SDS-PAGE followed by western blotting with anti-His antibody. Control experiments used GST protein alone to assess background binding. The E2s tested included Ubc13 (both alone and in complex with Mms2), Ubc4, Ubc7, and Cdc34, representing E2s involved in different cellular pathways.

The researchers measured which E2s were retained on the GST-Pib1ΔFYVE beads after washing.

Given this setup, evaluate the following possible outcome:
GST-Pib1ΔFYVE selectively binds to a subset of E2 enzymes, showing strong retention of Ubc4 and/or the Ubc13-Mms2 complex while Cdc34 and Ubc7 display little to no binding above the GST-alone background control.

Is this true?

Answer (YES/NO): NO